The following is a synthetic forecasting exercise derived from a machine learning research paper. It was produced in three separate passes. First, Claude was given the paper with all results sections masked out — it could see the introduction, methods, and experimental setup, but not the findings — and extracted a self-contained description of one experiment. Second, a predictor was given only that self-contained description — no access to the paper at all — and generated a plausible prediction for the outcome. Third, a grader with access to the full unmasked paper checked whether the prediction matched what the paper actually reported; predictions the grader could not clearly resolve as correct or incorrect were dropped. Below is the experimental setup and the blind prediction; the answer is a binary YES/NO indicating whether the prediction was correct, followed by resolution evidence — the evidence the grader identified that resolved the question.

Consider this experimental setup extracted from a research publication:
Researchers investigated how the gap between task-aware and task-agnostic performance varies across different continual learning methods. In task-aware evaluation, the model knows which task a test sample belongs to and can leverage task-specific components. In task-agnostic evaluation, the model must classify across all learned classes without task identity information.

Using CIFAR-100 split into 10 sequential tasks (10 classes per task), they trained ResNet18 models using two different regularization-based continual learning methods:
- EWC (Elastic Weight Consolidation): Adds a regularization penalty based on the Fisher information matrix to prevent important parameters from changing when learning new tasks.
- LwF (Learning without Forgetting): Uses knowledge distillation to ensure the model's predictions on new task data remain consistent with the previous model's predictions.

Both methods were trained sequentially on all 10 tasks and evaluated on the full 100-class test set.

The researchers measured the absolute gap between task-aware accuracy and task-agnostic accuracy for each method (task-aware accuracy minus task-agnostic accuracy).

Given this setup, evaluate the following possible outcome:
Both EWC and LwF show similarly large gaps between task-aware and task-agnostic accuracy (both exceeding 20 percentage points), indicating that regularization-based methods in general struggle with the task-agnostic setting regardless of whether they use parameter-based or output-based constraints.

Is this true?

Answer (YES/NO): NO